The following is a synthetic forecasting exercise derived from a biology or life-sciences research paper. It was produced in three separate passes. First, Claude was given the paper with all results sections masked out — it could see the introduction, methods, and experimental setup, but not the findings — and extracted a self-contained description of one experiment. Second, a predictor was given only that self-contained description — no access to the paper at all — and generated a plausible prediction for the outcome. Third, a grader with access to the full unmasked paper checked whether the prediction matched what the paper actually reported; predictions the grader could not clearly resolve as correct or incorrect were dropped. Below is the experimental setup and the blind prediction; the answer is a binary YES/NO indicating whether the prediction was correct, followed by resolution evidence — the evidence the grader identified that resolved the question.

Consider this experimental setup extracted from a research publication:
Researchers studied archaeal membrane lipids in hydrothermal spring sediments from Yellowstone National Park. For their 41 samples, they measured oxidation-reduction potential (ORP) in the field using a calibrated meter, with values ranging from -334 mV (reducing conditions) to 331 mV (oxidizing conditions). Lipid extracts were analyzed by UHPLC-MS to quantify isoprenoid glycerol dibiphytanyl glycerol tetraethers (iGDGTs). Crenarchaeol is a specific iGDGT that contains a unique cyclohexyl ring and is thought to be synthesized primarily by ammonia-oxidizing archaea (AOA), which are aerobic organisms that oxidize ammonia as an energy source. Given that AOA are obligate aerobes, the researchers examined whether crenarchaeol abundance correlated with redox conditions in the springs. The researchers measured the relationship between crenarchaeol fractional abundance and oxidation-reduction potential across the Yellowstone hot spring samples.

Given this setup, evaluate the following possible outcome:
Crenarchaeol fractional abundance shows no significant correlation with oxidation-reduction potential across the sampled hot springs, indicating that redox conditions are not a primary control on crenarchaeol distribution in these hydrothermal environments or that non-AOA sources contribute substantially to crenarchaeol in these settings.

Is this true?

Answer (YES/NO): YES